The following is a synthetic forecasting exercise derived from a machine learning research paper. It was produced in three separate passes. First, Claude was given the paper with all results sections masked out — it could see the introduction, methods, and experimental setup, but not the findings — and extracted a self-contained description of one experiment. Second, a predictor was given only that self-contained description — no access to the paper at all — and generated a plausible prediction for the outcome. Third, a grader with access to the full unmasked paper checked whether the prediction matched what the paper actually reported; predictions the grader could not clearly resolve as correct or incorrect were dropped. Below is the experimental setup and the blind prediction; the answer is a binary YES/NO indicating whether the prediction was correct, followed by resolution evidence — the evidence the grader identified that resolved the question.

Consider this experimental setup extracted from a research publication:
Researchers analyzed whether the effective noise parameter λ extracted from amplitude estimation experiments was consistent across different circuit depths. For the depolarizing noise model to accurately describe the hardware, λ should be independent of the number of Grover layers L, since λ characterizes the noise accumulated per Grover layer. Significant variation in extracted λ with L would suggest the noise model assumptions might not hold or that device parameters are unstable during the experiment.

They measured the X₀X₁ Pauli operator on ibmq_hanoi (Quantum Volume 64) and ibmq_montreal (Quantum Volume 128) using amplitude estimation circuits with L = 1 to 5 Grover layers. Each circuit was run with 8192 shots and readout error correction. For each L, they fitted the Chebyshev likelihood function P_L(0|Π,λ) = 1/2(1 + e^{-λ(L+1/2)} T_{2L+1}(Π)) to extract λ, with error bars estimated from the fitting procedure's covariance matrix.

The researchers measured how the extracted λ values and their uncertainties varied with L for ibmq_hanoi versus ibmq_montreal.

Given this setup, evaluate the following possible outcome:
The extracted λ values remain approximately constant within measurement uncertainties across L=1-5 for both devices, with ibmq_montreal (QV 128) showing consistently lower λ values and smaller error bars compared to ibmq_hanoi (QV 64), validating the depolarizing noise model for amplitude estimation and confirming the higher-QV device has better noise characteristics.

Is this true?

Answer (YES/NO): NO